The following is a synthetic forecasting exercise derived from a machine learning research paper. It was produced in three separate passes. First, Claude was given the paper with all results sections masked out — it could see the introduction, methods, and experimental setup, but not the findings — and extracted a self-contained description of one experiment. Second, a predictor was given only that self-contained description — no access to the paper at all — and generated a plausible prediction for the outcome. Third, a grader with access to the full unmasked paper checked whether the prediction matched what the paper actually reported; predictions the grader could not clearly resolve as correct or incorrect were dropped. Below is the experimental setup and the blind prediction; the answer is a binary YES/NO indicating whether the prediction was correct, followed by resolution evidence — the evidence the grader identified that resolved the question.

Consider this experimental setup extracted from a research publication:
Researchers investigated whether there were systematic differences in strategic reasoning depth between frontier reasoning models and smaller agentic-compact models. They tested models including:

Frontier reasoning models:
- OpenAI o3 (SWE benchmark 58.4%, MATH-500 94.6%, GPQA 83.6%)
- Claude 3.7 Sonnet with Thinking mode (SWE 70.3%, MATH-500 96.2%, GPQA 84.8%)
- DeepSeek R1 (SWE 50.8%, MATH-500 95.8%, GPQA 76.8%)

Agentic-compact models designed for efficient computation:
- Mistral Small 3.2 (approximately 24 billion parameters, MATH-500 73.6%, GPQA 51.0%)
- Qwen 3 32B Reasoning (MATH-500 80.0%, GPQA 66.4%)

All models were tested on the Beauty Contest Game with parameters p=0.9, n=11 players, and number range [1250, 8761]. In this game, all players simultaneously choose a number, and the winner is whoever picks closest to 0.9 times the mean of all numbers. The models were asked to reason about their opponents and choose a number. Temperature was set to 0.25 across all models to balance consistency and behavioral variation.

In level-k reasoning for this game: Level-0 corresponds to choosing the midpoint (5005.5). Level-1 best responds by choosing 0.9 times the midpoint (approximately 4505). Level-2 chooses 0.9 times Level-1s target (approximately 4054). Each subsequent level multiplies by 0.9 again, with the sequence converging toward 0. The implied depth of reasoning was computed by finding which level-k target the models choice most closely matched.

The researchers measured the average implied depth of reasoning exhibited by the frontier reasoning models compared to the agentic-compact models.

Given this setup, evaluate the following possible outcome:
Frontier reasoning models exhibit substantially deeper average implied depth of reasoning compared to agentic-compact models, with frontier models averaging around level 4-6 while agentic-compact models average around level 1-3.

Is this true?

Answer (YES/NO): NO